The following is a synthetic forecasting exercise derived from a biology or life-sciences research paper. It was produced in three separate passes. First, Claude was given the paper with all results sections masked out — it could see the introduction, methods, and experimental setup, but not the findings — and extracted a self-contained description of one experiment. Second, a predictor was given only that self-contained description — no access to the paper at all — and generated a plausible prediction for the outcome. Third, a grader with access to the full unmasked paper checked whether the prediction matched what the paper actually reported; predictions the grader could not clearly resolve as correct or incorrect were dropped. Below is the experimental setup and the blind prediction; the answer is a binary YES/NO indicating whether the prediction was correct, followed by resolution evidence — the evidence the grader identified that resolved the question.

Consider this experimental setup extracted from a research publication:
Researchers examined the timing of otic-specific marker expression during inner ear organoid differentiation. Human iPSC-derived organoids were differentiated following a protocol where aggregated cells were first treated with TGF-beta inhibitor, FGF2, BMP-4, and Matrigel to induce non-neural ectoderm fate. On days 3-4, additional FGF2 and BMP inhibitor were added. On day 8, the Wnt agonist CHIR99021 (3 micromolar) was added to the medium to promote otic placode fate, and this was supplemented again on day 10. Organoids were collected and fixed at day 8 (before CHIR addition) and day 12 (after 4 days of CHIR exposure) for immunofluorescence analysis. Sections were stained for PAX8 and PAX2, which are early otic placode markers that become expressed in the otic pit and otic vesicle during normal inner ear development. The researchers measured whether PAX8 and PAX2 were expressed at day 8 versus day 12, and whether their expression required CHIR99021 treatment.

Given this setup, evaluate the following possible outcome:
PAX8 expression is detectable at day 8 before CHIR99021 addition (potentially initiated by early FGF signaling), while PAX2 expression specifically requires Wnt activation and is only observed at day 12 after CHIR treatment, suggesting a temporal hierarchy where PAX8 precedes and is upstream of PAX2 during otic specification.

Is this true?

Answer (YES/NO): NO